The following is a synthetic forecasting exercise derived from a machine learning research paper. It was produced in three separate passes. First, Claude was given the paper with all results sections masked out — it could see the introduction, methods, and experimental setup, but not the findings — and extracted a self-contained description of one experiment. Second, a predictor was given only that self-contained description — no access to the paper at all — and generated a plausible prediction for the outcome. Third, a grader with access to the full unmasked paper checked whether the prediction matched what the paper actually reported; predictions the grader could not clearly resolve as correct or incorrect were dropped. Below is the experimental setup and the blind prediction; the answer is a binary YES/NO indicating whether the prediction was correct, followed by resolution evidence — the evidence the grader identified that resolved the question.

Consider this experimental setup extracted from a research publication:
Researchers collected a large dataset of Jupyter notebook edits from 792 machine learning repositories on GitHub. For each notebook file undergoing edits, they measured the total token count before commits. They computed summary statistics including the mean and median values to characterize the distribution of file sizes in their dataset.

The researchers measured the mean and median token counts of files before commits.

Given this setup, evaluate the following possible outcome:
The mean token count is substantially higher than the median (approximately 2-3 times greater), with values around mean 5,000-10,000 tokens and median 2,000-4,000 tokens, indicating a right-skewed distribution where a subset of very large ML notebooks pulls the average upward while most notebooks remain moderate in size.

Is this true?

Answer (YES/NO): NO